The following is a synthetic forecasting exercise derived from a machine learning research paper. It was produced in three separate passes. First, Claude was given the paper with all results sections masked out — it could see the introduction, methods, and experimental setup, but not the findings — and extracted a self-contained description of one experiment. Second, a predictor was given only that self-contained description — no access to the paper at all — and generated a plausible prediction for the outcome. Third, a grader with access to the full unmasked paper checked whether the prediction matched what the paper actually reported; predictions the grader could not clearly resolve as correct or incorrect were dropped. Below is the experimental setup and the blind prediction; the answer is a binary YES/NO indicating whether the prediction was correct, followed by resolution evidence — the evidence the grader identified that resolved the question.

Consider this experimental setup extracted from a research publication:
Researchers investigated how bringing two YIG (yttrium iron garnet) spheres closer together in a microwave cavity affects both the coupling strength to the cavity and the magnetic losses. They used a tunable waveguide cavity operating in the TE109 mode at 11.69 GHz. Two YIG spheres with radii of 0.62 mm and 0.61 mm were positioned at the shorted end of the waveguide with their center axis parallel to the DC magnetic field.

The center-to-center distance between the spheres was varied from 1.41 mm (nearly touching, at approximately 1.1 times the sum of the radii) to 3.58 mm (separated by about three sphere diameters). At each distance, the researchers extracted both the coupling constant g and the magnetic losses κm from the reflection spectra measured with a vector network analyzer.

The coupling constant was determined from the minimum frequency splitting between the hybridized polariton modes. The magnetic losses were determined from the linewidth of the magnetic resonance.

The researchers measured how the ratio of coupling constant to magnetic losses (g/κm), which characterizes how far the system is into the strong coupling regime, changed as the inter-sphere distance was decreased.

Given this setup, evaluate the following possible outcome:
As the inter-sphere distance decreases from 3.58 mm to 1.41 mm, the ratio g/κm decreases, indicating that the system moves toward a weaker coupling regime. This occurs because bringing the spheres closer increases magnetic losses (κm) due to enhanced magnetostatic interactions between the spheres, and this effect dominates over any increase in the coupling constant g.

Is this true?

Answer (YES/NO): NO